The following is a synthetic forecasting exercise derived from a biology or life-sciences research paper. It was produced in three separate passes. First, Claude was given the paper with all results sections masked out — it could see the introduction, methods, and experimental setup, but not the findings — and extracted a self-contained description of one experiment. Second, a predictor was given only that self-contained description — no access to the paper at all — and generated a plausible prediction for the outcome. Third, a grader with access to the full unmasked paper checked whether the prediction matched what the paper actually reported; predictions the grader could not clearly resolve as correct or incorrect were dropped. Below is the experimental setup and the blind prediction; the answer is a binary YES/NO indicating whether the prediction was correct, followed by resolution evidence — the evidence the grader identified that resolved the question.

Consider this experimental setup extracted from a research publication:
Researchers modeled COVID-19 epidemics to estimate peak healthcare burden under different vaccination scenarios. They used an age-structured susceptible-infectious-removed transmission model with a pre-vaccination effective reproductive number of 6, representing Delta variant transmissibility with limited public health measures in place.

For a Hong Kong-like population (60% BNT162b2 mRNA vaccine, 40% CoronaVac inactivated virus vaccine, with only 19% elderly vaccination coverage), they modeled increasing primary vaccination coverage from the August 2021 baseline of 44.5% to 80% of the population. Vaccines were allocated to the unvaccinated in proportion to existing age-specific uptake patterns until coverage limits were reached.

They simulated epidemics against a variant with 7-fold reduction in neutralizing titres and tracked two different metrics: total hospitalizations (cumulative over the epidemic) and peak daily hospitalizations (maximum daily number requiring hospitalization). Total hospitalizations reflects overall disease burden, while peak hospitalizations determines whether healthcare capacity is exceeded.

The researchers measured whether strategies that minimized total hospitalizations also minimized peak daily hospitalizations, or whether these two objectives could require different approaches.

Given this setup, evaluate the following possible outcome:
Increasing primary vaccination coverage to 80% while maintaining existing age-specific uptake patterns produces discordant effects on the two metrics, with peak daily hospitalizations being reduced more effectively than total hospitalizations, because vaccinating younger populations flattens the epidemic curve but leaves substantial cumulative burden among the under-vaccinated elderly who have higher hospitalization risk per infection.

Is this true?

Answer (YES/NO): NO